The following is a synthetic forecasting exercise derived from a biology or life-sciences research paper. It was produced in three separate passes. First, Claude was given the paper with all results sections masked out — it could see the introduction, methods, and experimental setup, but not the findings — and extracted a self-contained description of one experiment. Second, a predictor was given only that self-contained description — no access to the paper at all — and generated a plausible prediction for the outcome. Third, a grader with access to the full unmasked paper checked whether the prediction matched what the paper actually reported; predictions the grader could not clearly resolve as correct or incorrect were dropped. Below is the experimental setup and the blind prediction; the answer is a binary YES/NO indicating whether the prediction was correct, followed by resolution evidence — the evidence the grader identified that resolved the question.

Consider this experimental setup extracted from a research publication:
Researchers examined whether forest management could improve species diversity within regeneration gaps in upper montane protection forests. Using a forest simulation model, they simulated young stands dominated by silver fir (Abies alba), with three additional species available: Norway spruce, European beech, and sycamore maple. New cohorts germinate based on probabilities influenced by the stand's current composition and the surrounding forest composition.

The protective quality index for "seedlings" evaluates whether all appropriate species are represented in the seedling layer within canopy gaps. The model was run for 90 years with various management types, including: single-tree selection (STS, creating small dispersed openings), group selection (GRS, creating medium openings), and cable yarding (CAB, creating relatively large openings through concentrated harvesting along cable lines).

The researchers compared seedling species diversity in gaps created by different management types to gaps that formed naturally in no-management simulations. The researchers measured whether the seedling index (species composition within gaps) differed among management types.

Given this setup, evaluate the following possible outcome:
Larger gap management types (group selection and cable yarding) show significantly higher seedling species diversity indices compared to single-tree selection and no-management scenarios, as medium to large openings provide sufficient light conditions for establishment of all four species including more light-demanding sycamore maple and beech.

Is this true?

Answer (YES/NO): NO